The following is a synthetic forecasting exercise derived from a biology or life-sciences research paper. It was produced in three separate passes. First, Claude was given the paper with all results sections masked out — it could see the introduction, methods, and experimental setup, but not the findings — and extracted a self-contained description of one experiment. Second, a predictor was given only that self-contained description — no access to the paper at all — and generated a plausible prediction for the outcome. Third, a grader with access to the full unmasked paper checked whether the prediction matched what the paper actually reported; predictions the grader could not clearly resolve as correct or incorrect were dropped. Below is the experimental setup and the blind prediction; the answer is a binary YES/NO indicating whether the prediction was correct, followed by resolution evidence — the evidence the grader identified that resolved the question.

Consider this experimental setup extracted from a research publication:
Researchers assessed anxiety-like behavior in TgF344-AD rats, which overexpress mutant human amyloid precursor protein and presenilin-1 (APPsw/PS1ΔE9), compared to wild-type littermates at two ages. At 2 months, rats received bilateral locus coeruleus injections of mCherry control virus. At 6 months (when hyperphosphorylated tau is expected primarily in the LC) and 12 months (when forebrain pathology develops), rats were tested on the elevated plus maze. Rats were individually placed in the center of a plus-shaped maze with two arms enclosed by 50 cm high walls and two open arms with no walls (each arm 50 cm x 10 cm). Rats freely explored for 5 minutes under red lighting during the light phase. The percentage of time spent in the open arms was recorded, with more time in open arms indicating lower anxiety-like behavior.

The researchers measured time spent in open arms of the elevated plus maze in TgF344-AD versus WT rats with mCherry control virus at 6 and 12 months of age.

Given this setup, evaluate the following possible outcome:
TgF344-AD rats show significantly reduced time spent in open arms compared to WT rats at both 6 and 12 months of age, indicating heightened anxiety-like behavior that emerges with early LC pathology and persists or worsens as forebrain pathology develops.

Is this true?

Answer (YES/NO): NO